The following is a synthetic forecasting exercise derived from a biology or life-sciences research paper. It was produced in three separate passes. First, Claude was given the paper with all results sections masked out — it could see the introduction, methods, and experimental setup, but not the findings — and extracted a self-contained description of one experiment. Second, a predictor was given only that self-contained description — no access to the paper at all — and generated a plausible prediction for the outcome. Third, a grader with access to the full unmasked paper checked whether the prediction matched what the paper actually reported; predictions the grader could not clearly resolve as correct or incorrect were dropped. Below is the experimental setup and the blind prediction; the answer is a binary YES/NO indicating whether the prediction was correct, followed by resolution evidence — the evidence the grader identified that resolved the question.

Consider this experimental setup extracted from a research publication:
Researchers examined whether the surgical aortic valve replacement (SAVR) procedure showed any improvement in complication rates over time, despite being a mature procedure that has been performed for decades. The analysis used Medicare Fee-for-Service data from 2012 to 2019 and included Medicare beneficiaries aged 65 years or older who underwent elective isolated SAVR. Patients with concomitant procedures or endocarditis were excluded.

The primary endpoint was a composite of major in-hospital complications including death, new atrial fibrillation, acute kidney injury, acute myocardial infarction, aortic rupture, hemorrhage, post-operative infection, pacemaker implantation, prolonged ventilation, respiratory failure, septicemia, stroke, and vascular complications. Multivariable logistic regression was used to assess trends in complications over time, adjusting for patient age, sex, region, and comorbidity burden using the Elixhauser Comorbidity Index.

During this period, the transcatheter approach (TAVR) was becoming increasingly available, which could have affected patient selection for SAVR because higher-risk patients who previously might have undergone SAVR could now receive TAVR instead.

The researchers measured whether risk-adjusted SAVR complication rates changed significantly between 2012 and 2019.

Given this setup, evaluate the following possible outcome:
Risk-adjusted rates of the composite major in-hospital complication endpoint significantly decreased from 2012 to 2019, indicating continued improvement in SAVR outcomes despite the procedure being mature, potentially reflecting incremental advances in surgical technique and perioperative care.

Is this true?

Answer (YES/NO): YES